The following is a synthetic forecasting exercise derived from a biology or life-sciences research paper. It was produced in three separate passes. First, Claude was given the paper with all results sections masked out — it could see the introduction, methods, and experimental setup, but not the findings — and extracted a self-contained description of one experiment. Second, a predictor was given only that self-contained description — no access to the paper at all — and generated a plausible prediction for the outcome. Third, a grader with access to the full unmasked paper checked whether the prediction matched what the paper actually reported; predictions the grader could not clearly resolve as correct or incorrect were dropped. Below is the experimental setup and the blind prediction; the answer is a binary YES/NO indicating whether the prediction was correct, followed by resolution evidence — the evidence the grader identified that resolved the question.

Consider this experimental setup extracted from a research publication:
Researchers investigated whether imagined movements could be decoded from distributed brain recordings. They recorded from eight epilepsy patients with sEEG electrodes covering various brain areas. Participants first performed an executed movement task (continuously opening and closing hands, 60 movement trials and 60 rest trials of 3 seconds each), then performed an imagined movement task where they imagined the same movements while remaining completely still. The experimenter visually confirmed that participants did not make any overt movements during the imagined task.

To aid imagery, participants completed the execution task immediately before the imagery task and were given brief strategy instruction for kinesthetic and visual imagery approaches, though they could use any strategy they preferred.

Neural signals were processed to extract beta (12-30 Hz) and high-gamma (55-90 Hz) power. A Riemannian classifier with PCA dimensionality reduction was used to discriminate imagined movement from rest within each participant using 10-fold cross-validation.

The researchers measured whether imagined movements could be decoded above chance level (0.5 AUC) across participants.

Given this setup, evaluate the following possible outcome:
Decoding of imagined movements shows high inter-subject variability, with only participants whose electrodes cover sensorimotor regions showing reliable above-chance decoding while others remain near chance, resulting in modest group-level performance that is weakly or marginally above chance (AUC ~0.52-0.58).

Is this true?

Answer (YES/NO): NO